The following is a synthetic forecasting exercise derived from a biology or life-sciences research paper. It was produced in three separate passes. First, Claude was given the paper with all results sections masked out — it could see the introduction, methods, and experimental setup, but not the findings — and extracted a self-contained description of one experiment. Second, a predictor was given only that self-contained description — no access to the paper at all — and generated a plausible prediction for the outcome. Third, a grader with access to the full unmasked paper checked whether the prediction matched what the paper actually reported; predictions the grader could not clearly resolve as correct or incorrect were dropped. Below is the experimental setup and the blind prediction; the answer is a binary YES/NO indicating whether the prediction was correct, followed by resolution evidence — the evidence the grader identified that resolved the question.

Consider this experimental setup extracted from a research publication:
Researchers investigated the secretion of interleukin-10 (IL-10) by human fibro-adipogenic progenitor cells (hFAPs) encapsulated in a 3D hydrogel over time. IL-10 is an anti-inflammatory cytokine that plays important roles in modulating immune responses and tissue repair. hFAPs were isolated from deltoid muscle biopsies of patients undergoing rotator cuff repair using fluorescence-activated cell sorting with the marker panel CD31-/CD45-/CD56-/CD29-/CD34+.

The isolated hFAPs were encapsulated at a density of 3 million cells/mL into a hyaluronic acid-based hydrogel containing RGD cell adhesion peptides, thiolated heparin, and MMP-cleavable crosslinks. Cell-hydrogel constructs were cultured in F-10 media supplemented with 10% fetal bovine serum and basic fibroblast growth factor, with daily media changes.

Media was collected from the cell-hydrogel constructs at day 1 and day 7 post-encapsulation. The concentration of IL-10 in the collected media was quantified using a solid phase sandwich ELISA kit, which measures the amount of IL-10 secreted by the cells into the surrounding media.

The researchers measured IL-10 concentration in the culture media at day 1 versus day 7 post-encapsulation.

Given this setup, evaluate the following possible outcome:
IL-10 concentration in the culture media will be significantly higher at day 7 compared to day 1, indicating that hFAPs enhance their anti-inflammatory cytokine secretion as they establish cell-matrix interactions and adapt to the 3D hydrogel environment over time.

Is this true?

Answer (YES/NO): YES